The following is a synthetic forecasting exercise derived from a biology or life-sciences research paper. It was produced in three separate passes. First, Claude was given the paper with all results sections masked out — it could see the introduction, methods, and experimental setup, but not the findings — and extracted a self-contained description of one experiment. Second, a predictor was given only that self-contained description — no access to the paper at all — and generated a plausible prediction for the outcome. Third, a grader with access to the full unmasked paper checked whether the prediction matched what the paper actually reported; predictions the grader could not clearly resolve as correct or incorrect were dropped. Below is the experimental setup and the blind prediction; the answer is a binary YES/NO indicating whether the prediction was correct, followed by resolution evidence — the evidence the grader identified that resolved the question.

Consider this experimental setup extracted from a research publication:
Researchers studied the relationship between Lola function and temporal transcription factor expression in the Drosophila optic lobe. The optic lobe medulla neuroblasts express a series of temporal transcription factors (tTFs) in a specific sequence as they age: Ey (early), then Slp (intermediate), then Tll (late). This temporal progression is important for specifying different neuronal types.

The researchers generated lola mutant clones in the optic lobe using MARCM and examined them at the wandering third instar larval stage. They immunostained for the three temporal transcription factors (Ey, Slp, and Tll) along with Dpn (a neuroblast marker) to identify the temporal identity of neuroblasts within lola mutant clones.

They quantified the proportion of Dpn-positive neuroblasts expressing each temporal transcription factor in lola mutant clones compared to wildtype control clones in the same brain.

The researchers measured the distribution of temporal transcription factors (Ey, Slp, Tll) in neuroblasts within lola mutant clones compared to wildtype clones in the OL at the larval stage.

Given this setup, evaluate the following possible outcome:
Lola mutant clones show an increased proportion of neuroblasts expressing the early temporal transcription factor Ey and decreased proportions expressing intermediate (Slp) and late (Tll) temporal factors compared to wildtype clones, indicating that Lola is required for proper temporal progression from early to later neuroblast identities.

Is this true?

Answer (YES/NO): NO